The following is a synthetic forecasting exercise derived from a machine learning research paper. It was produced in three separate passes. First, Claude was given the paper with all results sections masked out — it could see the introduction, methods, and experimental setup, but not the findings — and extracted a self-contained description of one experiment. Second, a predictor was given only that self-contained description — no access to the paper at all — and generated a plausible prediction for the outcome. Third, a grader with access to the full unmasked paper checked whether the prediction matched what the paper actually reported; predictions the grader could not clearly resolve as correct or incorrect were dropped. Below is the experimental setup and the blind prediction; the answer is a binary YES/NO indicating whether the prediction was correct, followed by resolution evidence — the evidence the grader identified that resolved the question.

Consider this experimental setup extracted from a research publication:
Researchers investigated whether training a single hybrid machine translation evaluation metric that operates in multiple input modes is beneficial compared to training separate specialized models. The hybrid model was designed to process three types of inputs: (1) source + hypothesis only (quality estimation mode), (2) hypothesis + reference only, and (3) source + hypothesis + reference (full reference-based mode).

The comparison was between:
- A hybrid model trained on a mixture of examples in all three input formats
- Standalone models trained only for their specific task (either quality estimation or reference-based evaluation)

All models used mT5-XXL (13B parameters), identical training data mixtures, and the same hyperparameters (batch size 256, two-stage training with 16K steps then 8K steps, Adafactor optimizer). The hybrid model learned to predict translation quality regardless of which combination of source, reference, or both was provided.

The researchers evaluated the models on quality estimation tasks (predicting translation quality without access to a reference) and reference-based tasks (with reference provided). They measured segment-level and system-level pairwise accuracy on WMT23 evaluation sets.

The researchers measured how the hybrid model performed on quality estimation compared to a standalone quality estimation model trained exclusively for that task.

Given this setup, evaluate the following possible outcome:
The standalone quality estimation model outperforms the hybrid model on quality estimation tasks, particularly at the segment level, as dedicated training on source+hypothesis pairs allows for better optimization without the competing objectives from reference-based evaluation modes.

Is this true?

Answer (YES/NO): NO